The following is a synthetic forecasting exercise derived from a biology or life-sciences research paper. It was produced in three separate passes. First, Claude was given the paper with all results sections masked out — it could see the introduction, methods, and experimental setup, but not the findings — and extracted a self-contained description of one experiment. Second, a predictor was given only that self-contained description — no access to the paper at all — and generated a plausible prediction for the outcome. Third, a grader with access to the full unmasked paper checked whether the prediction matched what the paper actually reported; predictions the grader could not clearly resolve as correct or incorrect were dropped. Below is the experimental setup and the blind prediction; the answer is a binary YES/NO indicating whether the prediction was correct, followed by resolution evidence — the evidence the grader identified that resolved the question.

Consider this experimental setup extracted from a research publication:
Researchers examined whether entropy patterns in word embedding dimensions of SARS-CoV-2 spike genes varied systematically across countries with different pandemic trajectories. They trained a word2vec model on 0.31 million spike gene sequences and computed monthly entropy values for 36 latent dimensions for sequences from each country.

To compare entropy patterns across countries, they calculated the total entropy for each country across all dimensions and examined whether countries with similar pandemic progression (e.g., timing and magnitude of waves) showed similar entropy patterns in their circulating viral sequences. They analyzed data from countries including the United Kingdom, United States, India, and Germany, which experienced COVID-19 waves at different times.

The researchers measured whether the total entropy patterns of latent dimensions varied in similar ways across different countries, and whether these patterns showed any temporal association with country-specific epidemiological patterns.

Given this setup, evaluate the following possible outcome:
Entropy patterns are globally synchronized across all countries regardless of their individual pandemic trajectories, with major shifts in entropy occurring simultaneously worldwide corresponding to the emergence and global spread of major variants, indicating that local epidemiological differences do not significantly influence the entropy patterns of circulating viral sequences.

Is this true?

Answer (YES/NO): NO